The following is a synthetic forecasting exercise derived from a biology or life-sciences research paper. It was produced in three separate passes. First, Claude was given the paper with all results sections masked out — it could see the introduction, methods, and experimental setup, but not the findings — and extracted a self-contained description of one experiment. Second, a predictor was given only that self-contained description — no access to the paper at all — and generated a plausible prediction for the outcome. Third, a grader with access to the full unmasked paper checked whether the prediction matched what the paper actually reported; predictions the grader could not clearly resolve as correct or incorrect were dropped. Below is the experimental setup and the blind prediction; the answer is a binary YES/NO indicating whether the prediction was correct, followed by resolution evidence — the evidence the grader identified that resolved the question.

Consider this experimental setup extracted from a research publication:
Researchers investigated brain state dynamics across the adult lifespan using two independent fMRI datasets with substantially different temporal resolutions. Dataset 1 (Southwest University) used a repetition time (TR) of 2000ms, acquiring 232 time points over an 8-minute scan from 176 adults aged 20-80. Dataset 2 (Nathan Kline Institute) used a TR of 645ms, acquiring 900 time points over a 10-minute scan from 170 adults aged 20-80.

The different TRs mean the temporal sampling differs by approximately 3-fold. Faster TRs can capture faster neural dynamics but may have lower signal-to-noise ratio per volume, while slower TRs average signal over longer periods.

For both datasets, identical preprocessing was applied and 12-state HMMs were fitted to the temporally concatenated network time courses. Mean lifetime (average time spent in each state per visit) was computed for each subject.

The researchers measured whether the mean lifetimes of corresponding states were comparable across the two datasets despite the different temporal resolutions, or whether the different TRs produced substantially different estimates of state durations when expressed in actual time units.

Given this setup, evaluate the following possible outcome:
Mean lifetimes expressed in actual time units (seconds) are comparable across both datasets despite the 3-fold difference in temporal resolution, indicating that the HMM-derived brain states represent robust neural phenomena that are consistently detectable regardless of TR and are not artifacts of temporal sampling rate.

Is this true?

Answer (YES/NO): NO